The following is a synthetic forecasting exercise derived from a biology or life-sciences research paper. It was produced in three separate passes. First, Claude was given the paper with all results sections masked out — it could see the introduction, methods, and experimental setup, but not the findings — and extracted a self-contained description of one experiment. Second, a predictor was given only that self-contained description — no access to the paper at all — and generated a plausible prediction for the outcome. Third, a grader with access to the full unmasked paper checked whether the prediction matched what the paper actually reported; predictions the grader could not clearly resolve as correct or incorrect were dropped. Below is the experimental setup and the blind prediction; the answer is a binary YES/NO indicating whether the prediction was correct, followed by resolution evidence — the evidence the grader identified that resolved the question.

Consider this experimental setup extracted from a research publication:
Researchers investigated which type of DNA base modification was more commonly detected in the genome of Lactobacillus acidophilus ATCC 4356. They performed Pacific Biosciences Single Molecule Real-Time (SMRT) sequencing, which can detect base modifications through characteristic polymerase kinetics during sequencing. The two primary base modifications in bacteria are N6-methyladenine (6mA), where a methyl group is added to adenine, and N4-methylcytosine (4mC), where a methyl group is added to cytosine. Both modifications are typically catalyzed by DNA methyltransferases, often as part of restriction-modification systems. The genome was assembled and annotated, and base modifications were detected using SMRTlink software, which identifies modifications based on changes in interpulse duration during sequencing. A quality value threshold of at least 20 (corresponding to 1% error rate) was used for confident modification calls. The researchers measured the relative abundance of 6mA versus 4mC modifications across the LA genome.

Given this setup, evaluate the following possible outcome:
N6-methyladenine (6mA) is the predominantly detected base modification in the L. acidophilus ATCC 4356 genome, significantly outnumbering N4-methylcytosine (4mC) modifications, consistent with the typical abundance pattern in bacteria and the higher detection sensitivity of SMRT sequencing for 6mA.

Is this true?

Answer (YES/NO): NO